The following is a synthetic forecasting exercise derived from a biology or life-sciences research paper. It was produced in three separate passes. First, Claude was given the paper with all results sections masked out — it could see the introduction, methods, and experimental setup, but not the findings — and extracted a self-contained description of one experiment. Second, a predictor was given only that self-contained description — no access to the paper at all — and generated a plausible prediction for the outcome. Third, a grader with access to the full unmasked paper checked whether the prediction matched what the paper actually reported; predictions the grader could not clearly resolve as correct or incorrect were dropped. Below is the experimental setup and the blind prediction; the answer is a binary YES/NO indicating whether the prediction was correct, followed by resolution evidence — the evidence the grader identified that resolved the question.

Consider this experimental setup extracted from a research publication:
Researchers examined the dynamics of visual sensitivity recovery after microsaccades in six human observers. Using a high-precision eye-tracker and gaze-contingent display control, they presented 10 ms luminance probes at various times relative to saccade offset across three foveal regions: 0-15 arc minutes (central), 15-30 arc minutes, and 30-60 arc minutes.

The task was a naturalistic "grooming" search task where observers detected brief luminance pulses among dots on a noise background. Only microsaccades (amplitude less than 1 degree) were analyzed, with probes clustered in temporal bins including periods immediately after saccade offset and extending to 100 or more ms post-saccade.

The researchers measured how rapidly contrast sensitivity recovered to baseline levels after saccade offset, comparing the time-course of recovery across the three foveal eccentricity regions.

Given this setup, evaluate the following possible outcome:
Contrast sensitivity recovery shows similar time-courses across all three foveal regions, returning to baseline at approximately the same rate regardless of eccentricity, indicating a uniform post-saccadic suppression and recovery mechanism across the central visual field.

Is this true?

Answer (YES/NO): NO